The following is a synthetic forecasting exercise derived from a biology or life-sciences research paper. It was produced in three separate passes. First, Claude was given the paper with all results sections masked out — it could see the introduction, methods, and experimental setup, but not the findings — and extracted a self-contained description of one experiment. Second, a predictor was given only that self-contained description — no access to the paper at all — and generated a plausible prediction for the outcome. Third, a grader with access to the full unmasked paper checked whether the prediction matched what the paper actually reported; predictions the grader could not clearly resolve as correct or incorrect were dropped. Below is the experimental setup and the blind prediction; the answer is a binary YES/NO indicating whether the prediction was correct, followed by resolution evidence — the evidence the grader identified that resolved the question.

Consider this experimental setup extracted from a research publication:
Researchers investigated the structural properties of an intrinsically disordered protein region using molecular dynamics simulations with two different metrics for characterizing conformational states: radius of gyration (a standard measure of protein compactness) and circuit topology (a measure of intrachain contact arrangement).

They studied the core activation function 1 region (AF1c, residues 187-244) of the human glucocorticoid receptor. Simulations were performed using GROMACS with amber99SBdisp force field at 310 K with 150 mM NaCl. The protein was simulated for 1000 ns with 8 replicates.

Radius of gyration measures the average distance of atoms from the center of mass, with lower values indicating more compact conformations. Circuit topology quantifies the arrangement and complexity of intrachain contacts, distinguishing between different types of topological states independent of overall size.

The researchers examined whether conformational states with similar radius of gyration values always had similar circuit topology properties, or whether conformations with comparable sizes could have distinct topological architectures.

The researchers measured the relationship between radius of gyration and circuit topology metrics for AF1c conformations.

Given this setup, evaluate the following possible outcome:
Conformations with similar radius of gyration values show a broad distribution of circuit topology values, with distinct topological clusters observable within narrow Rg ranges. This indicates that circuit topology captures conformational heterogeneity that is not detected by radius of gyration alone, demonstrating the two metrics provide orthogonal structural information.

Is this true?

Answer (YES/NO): NO